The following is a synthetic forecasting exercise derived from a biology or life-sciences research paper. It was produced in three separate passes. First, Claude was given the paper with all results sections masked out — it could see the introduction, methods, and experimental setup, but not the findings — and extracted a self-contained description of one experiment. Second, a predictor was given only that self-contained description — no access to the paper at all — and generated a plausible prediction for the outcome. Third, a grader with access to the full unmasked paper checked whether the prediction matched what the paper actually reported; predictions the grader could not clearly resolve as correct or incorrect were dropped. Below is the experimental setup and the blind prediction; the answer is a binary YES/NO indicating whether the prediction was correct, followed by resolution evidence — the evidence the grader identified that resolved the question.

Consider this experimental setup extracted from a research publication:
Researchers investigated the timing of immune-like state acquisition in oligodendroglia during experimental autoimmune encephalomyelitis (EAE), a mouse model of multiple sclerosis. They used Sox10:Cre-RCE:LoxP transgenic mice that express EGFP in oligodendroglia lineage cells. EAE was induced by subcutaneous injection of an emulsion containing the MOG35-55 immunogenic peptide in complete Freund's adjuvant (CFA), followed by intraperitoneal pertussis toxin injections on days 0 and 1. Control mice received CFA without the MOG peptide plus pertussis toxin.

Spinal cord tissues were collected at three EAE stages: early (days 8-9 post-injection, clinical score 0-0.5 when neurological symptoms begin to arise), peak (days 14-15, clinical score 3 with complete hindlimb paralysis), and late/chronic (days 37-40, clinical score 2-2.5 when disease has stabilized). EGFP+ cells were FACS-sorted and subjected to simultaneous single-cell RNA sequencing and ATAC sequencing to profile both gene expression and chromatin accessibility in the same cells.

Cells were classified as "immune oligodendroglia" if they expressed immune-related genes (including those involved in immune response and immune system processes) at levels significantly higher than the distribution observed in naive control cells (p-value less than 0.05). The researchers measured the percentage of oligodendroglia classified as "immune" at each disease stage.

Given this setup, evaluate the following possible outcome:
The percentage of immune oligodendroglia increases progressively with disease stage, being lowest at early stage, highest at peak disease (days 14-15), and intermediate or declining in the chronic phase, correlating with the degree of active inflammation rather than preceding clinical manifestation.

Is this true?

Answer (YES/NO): NO